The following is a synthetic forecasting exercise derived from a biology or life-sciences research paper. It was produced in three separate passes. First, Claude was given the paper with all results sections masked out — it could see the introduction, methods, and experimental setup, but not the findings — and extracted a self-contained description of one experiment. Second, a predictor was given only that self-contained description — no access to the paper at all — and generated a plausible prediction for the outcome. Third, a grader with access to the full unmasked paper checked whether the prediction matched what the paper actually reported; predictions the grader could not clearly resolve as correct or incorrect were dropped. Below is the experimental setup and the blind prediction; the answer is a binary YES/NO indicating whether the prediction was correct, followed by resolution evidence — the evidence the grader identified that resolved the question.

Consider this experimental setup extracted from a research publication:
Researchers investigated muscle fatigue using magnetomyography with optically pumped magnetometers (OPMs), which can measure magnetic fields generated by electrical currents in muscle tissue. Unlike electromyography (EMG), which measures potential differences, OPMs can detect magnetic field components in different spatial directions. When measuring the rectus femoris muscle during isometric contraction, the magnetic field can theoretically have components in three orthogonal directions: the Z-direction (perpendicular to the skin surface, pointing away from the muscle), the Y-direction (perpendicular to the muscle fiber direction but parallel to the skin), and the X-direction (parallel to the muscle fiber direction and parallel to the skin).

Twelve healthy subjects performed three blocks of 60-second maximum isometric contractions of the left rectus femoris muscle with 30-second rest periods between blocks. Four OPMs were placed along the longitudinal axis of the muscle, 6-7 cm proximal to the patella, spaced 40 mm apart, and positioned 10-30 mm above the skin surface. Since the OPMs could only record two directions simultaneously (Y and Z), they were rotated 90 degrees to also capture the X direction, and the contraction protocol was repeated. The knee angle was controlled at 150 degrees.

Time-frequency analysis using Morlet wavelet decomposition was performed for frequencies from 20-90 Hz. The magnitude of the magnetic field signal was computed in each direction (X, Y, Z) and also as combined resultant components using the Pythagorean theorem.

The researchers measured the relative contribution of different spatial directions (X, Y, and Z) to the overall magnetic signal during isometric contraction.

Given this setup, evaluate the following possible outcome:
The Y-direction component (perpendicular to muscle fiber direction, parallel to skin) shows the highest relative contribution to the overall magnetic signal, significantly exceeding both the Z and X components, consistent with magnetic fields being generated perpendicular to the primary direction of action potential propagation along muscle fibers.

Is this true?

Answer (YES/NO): NO